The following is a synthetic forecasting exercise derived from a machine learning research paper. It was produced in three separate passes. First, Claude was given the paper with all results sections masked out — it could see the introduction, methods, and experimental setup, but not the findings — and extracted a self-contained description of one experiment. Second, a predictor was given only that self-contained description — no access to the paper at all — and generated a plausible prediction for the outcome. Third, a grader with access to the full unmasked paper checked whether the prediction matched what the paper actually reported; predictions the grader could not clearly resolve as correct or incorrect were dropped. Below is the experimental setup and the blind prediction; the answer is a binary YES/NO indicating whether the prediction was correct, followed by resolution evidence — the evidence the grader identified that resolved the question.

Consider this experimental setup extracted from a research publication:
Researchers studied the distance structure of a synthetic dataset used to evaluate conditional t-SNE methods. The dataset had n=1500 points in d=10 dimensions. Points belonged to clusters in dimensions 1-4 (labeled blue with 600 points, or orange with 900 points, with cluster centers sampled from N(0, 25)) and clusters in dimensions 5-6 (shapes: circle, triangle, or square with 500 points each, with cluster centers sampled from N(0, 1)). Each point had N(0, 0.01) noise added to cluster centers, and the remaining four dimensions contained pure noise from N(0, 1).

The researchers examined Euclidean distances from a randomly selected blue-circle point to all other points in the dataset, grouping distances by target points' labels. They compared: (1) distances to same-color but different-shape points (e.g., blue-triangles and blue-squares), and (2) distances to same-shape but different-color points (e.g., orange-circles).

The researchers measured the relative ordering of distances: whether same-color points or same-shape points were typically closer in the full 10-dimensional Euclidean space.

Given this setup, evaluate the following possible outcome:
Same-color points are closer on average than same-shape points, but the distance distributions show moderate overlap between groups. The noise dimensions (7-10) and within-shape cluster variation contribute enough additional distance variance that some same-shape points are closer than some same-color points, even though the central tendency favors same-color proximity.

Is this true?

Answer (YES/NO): NO